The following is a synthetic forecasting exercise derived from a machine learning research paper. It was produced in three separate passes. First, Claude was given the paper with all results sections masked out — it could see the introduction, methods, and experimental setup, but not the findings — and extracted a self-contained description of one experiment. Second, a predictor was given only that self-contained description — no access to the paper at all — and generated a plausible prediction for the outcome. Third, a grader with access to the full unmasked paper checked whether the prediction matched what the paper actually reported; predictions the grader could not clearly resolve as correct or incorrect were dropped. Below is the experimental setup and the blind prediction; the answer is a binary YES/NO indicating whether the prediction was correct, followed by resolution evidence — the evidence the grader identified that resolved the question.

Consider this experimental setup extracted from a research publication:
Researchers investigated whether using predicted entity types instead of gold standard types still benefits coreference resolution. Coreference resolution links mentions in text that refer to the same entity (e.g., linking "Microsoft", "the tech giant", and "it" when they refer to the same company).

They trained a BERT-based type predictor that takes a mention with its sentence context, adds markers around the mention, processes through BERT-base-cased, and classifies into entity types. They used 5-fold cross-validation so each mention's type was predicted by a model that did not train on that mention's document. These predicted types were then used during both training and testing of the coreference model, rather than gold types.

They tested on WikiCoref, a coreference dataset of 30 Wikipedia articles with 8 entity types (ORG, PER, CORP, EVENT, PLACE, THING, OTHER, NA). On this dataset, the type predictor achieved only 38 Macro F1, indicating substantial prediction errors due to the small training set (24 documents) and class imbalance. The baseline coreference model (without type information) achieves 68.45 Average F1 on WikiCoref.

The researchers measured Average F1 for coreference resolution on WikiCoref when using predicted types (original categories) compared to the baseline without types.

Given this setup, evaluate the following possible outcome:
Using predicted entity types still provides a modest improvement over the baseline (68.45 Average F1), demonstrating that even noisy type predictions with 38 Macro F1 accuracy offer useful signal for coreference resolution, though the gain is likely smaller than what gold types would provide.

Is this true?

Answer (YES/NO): NO